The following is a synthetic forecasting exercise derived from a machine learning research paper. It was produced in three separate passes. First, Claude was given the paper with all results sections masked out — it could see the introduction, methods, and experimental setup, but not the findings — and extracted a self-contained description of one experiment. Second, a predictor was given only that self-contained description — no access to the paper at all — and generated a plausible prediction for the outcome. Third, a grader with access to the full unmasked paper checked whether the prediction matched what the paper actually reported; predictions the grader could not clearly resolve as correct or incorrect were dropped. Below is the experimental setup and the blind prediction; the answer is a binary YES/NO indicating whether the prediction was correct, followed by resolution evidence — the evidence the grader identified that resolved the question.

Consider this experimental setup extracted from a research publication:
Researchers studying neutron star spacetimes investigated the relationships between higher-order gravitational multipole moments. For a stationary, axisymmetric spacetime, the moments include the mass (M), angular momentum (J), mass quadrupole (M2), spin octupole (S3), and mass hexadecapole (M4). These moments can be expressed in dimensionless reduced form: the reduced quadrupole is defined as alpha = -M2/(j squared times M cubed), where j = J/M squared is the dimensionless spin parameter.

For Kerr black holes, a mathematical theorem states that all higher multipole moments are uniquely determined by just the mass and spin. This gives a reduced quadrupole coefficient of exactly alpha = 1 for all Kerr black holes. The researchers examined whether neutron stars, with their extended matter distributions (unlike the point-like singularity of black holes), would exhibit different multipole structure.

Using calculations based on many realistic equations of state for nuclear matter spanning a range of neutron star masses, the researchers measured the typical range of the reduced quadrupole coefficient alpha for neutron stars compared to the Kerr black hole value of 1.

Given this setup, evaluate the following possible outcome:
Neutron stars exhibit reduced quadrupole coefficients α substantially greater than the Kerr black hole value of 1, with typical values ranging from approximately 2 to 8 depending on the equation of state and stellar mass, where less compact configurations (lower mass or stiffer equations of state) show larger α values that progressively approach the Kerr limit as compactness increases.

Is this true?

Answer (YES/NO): NO